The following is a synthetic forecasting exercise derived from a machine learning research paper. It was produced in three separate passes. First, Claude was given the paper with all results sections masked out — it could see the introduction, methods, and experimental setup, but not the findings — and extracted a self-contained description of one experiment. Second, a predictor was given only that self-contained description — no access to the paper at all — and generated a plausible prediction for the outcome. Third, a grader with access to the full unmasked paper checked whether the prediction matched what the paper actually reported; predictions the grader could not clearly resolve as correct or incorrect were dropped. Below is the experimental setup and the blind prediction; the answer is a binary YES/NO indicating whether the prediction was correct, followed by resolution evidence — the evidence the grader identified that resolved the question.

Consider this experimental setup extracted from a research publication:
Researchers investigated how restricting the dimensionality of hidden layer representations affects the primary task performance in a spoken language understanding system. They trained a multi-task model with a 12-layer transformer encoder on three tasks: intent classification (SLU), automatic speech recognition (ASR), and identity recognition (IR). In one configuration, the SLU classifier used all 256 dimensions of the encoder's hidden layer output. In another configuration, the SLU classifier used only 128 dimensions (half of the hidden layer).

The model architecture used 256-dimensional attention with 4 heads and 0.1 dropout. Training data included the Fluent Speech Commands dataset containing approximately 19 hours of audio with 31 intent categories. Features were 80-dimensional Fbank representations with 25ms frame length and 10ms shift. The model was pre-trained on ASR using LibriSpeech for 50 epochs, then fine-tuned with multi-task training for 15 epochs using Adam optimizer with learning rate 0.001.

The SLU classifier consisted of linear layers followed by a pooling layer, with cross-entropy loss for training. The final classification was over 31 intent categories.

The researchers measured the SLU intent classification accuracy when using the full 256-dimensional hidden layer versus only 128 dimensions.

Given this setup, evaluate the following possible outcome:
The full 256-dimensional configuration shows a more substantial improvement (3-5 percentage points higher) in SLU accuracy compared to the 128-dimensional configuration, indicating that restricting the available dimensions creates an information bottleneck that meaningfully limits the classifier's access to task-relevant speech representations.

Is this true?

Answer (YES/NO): NO